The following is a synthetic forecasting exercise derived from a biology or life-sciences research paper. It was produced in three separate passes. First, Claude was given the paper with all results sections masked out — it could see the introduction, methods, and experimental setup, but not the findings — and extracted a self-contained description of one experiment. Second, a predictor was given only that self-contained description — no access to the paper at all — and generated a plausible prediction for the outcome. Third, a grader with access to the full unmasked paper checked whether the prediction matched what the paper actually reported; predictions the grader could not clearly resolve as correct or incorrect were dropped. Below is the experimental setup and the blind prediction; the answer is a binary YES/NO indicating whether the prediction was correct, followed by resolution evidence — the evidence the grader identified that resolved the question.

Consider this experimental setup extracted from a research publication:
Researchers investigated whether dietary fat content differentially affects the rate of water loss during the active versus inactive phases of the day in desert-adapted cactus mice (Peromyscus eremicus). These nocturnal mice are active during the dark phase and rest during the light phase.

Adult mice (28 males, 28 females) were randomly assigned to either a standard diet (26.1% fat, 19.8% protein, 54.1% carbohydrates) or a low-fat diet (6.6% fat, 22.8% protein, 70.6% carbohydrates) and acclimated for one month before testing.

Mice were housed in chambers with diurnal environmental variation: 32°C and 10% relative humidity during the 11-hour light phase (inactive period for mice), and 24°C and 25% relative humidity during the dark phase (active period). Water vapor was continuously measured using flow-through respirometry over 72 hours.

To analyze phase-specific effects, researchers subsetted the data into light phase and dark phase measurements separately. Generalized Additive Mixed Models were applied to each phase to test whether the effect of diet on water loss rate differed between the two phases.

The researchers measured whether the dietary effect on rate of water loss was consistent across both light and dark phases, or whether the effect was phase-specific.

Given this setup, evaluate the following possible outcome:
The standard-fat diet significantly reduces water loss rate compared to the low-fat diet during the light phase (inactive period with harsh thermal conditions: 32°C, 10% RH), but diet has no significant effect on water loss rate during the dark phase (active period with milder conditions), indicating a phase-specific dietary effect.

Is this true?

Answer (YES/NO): YES